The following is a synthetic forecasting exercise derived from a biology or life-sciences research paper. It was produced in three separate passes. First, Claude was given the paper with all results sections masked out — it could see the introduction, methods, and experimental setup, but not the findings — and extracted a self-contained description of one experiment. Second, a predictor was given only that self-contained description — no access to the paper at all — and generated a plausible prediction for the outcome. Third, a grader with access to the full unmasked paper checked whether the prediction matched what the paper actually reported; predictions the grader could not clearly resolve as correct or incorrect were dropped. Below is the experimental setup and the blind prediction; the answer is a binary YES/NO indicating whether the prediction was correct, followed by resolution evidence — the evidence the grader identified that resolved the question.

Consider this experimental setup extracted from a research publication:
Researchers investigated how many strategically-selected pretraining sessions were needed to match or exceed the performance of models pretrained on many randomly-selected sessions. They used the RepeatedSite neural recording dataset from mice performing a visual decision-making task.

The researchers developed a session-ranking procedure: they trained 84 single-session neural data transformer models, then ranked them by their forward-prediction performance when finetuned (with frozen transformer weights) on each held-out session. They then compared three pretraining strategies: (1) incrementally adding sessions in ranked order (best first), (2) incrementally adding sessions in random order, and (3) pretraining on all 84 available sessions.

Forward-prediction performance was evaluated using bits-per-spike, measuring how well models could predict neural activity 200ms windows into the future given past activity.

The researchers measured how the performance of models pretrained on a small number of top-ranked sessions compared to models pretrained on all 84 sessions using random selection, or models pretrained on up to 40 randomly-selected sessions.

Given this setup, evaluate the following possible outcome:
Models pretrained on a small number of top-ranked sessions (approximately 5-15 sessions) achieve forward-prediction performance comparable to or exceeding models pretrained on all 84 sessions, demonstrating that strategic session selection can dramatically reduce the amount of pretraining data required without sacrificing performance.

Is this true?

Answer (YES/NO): YES